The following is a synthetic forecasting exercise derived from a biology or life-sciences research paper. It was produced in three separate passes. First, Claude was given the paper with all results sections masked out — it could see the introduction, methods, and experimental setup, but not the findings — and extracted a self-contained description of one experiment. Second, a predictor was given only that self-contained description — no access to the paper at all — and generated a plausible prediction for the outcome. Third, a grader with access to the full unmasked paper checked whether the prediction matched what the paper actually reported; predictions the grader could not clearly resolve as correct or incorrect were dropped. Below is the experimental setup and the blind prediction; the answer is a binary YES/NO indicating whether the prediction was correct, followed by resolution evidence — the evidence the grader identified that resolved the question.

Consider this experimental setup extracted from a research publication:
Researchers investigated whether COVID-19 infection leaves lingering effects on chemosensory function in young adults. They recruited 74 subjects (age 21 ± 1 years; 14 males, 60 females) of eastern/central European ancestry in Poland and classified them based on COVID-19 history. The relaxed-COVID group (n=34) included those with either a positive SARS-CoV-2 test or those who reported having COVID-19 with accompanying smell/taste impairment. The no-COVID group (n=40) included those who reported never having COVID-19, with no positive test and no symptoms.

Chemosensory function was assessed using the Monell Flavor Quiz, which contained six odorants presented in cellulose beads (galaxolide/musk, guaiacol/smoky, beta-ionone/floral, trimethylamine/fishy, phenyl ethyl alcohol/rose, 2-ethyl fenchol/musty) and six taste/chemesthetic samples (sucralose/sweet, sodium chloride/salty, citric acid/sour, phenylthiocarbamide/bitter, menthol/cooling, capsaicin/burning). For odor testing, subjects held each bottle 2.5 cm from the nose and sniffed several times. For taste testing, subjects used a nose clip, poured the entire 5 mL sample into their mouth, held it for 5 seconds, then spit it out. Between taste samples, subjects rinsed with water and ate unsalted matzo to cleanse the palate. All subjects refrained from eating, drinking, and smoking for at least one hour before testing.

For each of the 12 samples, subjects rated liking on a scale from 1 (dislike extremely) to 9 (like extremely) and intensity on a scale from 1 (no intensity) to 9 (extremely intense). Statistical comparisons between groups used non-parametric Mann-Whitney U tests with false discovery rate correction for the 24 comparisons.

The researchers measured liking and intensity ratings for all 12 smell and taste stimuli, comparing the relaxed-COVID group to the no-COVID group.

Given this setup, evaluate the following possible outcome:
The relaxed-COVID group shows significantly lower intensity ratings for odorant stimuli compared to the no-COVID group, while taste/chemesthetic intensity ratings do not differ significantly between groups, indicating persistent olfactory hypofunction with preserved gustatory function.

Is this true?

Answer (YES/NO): NO